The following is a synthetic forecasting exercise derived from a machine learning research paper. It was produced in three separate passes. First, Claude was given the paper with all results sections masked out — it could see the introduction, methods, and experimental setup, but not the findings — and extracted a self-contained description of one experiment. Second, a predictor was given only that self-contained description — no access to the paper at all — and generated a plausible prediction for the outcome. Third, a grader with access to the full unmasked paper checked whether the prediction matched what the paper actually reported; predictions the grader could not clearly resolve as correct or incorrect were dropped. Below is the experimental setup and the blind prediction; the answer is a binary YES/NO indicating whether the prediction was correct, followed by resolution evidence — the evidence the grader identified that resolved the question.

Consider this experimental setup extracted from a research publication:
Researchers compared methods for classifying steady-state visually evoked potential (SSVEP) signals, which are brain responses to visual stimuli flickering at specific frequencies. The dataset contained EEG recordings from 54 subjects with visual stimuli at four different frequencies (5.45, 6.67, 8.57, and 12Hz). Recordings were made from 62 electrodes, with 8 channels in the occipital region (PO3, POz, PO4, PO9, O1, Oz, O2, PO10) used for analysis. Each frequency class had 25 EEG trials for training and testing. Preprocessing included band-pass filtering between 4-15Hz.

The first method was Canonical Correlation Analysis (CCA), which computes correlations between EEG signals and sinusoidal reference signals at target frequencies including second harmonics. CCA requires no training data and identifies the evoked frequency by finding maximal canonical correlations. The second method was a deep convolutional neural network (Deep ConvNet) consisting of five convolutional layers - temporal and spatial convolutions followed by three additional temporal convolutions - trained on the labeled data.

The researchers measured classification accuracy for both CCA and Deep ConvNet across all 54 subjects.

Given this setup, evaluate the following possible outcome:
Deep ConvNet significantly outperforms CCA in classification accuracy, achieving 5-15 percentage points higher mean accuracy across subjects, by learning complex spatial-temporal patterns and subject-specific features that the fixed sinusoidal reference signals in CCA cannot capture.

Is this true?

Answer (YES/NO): NO